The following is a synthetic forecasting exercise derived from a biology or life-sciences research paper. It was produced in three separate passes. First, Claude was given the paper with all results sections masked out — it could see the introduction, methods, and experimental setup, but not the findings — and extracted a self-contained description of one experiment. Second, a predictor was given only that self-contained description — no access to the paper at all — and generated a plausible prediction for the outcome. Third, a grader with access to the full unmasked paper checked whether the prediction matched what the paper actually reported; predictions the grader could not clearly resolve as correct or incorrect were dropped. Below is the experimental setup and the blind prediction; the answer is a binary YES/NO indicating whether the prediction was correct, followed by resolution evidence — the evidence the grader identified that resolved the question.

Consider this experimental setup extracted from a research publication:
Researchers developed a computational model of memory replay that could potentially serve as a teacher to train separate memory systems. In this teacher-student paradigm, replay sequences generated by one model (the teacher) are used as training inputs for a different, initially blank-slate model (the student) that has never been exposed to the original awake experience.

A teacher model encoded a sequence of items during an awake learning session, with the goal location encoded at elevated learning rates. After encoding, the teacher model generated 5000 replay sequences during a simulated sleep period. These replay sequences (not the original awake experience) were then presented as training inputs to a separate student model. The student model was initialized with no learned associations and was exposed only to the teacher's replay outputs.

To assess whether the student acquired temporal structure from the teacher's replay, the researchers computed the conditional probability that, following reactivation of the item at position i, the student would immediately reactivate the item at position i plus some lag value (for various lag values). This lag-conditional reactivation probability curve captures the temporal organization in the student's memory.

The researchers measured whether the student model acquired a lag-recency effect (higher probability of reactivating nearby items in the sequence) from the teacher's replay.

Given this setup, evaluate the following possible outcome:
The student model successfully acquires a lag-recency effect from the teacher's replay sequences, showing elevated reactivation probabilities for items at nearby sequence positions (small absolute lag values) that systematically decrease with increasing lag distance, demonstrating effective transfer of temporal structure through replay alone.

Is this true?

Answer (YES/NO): YES